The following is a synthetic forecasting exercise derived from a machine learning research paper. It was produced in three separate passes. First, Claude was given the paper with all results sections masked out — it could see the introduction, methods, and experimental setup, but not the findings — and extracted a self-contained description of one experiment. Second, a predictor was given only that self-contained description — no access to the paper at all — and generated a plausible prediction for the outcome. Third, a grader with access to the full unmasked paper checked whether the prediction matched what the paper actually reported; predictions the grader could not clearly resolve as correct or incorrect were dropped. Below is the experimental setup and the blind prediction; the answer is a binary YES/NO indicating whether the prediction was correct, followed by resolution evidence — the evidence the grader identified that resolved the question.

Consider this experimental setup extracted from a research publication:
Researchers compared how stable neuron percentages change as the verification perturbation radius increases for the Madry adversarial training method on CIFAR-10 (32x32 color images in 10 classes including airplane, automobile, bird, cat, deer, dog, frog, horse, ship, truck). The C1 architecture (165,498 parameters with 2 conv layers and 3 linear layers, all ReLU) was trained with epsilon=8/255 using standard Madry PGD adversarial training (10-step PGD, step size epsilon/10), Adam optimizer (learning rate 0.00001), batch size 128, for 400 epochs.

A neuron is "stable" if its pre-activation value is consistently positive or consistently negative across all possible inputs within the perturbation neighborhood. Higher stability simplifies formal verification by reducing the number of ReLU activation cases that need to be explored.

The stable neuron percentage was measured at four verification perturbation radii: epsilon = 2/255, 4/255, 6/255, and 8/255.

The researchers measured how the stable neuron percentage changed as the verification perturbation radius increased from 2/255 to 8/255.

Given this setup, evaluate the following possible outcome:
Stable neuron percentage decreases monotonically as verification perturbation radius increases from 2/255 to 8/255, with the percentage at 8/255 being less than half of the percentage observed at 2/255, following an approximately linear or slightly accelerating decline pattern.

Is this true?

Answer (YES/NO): NO